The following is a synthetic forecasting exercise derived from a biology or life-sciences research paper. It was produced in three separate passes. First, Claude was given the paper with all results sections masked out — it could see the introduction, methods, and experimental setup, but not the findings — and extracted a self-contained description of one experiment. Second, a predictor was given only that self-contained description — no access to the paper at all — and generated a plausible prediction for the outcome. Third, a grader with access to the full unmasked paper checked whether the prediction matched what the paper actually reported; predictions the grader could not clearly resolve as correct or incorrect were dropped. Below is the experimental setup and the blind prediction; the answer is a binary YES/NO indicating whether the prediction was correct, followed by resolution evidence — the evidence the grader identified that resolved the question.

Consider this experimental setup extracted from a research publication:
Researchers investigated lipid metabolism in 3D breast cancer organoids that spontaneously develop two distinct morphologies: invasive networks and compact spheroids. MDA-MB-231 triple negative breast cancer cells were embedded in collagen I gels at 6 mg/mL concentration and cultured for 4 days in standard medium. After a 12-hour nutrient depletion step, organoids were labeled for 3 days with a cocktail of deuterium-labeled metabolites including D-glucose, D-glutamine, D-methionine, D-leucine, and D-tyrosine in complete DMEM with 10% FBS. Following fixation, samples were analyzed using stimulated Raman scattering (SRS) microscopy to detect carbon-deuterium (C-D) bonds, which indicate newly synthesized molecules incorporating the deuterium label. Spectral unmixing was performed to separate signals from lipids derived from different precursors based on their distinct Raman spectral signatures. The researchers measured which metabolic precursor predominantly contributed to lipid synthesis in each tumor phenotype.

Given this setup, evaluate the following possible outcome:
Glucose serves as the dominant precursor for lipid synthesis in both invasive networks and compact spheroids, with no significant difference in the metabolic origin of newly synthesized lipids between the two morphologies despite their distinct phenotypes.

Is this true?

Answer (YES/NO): NO